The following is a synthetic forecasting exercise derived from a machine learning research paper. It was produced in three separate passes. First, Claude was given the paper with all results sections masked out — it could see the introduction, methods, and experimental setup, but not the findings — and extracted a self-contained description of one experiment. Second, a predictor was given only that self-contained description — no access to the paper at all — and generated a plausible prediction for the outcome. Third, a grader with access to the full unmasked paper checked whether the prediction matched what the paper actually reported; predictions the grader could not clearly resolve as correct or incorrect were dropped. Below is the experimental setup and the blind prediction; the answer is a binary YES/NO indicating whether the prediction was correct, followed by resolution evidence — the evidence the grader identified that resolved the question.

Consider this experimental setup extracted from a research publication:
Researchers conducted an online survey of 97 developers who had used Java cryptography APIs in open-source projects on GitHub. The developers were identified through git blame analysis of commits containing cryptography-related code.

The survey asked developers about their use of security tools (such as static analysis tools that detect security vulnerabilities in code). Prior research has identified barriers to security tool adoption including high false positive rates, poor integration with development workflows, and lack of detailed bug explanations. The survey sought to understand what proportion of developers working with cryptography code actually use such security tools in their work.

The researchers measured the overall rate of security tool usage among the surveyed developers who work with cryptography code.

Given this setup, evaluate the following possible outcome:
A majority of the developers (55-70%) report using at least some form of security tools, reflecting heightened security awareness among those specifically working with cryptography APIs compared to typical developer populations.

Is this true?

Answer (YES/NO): NO